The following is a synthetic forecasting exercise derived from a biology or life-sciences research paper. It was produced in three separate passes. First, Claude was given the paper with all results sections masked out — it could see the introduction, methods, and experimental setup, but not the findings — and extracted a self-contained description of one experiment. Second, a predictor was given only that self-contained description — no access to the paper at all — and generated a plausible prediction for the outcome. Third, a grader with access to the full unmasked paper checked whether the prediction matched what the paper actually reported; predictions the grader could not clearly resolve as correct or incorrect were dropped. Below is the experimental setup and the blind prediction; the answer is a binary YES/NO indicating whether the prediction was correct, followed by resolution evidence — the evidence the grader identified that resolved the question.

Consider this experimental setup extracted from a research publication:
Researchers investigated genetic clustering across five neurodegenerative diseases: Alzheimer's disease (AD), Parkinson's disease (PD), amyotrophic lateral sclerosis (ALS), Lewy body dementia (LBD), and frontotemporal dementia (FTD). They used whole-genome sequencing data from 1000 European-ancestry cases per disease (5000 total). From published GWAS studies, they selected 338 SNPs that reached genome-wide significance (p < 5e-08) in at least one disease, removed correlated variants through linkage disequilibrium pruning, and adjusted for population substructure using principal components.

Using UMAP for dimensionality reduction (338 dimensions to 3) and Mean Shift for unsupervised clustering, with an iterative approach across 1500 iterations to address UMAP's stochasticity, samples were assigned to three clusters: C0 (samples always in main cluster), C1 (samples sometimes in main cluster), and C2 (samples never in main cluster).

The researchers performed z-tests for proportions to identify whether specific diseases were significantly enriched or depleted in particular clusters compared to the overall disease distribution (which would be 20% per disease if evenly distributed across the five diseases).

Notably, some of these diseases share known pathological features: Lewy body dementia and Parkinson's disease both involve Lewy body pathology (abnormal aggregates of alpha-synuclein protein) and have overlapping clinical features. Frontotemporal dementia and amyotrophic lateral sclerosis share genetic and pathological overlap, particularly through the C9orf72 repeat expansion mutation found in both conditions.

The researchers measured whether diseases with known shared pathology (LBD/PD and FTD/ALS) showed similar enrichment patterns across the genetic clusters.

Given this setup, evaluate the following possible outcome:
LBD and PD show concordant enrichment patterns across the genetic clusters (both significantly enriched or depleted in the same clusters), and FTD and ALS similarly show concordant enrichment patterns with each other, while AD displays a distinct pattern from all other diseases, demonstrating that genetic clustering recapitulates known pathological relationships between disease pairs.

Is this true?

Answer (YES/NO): NO